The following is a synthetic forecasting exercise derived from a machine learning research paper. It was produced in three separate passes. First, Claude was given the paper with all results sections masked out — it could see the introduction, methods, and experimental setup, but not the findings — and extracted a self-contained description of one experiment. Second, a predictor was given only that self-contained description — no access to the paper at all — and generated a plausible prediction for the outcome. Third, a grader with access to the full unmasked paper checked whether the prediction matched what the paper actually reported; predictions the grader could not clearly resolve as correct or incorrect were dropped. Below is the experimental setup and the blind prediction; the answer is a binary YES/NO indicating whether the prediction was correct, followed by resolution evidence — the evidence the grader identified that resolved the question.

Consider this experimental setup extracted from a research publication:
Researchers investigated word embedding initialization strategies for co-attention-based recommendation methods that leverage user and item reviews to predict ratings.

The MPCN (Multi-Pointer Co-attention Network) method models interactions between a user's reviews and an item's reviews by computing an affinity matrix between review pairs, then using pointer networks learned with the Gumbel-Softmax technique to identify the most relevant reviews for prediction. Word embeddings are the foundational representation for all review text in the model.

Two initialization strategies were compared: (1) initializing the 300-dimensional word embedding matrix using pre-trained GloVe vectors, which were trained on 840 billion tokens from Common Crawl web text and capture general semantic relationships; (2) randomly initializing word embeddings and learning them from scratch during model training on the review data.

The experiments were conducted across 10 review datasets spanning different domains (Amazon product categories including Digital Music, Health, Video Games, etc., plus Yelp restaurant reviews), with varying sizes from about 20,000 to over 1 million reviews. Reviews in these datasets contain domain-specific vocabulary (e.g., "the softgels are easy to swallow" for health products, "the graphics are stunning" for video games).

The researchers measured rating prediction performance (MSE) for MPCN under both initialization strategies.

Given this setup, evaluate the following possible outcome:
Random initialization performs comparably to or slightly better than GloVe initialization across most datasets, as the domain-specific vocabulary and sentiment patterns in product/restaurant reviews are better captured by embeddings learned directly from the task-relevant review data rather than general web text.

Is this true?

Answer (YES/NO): YES